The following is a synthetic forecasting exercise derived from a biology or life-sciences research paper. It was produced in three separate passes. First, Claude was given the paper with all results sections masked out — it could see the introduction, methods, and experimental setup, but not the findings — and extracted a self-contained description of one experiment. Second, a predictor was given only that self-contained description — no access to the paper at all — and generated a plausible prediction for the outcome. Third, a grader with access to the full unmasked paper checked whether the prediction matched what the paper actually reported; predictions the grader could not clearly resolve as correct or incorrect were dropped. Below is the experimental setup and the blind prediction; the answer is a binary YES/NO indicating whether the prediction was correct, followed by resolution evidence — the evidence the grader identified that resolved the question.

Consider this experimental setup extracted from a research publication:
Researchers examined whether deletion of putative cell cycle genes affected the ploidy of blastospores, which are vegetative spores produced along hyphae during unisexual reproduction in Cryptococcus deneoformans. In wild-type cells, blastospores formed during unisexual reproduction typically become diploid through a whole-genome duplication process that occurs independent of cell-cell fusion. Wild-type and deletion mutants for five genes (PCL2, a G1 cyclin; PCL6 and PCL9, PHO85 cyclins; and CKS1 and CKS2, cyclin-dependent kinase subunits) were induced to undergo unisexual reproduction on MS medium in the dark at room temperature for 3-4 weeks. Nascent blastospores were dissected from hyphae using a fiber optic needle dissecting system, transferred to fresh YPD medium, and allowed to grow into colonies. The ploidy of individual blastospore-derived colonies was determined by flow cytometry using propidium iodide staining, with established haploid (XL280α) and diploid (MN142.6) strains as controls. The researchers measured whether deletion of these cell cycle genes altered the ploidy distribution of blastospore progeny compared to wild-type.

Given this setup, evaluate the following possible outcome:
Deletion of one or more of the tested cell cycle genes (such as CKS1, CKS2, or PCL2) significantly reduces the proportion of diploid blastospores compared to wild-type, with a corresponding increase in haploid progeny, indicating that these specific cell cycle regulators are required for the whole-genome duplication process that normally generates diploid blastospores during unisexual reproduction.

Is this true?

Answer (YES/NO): NO